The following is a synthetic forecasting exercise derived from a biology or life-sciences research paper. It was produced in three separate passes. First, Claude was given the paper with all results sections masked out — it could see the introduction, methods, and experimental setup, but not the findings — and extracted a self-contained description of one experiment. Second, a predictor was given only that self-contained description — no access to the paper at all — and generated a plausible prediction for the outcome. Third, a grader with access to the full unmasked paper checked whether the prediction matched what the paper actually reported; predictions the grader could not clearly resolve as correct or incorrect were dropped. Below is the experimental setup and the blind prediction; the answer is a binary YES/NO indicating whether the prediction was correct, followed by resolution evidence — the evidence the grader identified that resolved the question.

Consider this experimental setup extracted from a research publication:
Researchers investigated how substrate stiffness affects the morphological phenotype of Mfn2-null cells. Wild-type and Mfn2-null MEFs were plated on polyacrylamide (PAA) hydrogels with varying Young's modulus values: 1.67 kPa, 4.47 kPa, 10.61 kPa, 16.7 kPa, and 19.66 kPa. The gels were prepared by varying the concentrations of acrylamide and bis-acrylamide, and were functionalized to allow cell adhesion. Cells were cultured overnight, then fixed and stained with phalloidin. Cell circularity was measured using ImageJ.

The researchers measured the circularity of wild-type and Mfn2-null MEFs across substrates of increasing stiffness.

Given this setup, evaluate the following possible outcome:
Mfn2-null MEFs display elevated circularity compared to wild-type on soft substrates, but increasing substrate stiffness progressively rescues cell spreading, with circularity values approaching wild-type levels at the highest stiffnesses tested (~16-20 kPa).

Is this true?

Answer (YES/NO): NO